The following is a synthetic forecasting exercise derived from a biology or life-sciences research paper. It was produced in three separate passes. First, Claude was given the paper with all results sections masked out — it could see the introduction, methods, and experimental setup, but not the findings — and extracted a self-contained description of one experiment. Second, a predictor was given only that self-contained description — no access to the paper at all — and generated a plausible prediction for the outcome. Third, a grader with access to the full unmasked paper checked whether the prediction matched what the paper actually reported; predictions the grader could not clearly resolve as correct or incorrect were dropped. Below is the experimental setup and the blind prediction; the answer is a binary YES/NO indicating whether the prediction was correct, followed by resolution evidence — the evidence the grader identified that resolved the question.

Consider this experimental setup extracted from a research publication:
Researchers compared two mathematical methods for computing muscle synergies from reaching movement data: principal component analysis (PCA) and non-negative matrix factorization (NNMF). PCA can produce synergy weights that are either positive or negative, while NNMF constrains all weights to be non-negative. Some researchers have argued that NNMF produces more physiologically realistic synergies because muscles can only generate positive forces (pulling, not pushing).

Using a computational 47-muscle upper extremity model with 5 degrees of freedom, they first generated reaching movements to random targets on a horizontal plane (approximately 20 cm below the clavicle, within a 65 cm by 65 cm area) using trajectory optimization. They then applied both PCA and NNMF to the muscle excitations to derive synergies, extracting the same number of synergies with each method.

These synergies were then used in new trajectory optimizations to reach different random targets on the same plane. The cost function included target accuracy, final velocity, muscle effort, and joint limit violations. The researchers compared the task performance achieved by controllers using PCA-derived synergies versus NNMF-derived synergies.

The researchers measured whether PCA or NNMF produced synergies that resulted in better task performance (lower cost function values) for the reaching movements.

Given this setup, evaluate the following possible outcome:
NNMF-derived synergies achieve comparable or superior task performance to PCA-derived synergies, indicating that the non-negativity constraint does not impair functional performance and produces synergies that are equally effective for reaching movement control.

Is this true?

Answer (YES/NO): NO